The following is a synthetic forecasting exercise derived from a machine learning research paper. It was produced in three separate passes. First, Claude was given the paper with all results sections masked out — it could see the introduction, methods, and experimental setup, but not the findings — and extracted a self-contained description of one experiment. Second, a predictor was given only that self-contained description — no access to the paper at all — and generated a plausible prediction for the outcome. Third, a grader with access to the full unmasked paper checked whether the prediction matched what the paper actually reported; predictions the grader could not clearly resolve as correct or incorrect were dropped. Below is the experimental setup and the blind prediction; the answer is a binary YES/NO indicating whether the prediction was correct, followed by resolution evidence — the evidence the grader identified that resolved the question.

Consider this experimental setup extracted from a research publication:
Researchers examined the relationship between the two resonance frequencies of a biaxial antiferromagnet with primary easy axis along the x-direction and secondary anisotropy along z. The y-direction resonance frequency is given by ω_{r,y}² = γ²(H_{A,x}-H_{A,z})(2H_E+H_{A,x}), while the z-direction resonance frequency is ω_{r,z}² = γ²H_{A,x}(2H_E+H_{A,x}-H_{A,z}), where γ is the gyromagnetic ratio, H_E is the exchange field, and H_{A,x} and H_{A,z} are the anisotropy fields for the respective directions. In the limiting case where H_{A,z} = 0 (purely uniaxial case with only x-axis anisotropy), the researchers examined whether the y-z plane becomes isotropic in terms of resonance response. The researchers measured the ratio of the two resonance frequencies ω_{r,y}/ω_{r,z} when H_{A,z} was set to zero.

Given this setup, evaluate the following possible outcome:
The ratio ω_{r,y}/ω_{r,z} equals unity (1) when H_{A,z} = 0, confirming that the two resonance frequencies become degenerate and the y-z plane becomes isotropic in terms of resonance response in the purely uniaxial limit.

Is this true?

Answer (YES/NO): YES